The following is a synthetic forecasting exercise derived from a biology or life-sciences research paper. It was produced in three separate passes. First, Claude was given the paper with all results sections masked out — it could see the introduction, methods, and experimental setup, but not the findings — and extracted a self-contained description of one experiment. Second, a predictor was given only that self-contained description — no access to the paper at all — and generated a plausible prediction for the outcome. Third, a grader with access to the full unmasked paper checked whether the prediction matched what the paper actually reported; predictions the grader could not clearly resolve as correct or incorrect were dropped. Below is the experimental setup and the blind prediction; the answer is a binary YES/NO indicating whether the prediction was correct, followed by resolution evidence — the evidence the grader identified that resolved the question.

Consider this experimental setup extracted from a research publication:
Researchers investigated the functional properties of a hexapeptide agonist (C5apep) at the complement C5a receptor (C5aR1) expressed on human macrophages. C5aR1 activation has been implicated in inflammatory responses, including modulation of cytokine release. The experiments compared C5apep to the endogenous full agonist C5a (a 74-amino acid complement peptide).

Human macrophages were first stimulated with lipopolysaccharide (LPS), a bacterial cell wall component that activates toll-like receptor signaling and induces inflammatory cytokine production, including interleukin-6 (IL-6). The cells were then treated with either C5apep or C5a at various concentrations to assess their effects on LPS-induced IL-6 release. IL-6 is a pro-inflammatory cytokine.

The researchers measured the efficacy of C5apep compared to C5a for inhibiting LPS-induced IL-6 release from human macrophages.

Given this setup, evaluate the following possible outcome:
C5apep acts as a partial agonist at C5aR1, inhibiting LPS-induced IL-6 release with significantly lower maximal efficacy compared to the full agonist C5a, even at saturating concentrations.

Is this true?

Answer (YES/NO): NO